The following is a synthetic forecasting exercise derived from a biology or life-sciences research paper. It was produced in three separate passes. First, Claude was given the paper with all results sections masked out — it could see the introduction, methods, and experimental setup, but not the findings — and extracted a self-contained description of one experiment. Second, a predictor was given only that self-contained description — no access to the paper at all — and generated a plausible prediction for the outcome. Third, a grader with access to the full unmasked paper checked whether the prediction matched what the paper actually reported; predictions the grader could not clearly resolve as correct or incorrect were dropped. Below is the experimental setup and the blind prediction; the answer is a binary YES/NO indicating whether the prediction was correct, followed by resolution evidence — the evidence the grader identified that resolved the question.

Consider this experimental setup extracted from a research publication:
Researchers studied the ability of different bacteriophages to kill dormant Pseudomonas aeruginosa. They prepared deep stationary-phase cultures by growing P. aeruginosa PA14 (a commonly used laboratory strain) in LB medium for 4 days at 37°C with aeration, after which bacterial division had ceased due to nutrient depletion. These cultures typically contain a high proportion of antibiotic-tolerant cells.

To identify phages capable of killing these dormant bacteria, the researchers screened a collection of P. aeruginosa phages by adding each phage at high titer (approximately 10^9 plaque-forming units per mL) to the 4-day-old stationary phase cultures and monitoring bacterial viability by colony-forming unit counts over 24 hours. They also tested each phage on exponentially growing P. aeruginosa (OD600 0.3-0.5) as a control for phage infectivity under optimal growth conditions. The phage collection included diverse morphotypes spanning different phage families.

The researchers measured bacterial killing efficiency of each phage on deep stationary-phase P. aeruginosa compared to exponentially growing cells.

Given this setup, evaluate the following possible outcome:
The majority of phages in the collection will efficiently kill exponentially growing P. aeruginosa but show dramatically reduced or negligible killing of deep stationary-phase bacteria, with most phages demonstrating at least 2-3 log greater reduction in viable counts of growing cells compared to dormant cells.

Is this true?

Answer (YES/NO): YES